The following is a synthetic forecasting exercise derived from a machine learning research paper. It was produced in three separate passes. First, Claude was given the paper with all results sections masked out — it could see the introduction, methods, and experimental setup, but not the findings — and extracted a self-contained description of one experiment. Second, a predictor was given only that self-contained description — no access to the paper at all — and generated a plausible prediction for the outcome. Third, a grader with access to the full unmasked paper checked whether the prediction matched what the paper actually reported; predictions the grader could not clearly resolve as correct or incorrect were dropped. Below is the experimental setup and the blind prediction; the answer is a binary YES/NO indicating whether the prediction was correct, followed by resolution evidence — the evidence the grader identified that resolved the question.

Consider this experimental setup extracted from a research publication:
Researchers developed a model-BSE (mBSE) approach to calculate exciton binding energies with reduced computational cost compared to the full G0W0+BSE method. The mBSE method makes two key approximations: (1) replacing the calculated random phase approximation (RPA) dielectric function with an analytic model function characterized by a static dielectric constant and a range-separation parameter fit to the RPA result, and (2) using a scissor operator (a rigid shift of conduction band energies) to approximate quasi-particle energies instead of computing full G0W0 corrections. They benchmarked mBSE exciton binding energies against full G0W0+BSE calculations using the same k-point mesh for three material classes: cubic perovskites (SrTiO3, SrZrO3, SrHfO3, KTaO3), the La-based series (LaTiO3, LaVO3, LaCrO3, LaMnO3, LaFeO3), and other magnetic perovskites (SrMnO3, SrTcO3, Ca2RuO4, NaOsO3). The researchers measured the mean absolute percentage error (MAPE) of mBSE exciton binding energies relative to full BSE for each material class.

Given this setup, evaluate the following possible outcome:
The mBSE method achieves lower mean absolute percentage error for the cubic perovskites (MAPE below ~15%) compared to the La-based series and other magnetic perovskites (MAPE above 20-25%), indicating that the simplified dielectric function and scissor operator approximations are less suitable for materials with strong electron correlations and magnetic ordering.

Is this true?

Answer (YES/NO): NO